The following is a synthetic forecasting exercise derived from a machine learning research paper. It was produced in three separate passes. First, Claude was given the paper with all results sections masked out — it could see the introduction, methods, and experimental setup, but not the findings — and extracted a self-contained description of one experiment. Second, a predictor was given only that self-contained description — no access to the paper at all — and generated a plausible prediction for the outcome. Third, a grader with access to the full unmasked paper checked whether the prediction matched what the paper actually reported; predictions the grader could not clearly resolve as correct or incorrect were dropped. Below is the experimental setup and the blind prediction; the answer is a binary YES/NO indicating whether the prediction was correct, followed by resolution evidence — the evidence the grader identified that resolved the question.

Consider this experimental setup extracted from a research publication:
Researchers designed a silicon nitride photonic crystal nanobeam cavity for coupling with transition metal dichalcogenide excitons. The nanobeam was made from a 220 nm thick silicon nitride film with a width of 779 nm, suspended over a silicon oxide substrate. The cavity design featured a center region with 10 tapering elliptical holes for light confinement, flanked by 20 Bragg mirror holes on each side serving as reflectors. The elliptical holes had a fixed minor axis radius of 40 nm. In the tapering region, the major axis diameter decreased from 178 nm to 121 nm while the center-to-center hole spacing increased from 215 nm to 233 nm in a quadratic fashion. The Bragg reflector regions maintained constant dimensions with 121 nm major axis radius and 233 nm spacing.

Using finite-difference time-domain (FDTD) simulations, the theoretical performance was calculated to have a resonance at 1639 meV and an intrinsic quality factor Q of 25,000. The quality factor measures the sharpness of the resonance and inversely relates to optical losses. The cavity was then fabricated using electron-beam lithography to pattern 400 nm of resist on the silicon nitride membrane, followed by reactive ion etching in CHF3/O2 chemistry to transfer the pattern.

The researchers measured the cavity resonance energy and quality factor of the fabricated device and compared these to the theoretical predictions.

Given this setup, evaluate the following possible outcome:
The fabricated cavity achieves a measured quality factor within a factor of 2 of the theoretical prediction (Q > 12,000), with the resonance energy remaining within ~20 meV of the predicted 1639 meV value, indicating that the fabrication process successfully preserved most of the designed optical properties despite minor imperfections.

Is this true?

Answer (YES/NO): NO